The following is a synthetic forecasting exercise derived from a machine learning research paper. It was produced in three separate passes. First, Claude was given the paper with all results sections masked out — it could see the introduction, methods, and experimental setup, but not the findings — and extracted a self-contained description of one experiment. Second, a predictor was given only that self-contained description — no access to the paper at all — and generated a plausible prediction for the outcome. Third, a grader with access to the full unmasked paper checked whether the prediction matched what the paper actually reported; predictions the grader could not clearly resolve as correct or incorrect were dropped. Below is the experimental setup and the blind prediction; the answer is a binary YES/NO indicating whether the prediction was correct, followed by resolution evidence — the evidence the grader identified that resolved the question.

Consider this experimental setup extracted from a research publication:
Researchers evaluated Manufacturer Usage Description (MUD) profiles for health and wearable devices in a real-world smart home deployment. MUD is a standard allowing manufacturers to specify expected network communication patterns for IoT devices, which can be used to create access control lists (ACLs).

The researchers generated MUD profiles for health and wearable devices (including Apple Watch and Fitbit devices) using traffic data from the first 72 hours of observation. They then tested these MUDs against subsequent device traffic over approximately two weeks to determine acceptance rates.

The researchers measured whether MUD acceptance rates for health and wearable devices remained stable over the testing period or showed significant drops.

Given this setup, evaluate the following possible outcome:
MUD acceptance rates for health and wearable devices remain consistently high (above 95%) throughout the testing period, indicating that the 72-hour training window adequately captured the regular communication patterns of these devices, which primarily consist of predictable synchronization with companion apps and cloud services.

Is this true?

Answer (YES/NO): NO